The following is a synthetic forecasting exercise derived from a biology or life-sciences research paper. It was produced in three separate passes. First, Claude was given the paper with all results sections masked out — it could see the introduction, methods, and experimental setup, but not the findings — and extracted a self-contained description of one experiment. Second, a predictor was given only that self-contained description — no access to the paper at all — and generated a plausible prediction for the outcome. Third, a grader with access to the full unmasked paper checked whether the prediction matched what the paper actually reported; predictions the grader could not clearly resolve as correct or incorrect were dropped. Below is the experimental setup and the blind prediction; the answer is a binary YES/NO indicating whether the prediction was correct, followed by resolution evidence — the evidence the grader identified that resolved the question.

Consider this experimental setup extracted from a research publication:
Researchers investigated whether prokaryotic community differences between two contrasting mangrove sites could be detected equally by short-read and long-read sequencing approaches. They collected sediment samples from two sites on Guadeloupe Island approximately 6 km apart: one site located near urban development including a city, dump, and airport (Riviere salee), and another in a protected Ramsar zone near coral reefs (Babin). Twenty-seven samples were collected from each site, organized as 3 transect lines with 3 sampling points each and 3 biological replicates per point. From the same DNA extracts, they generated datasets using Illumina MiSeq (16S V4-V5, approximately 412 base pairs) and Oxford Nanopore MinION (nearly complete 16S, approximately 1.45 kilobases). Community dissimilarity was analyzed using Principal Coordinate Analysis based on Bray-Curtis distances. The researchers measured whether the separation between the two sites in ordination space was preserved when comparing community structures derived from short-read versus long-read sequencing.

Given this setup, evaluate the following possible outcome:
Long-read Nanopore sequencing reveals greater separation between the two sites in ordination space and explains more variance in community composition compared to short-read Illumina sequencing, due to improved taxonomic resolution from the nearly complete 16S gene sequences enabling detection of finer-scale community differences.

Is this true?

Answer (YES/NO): NO